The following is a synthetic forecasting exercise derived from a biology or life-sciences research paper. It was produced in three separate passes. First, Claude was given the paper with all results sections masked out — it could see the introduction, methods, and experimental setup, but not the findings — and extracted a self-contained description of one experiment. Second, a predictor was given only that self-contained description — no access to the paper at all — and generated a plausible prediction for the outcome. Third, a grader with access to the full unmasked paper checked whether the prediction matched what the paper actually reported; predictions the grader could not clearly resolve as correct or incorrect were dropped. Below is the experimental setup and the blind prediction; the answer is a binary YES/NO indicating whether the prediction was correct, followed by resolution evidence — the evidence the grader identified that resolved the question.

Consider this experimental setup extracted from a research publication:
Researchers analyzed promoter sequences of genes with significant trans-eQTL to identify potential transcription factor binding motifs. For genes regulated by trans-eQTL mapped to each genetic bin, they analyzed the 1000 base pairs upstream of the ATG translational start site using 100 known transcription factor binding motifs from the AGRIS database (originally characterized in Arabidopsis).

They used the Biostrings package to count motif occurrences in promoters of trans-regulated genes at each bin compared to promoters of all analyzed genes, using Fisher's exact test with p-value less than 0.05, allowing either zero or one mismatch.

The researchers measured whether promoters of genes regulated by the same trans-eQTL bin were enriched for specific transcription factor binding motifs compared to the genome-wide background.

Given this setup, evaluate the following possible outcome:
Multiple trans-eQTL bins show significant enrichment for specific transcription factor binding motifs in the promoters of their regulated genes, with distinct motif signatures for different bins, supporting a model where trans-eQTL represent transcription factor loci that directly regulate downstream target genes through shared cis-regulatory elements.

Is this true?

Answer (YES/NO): YES